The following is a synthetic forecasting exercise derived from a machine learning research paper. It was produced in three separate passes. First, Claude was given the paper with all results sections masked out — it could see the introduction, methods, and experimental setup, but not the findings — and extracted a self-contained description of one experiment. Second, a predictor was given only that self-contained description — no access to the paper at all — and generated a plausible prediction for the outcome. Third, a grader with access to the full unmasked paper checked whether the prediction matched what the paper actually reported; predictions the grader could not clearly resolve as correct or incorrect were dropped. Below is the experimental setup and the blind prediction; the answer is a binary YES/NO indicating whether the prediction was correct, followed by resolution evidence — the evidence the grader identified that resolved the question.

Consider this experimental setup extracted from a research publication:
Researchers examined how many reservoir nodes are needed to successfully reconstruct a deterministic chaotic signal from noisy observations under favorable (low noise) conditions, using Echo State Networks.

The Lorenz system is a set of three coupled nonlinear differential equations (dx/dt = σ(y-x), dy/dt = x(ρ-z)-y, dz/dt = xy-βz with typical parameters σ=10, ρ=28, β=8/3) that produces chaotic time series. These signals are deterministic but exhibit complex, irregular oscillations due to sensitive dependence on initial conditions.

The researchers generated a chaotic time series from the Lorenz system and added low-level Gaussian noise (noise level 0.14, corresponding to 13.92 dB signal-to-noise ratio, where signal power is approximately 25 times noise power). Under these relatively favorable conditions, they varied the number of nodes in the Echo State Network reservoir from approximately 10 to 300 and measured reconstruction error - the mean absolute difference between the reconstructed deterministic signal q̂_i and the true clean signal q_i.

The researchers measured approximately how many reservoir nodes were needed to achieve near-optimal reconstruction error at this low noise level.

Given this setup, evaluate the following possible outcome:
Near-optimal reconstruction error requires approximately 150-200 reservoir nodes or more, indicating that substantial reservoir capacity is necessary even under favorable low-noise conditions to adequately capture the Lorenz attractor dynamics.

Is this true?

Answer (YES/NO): YES